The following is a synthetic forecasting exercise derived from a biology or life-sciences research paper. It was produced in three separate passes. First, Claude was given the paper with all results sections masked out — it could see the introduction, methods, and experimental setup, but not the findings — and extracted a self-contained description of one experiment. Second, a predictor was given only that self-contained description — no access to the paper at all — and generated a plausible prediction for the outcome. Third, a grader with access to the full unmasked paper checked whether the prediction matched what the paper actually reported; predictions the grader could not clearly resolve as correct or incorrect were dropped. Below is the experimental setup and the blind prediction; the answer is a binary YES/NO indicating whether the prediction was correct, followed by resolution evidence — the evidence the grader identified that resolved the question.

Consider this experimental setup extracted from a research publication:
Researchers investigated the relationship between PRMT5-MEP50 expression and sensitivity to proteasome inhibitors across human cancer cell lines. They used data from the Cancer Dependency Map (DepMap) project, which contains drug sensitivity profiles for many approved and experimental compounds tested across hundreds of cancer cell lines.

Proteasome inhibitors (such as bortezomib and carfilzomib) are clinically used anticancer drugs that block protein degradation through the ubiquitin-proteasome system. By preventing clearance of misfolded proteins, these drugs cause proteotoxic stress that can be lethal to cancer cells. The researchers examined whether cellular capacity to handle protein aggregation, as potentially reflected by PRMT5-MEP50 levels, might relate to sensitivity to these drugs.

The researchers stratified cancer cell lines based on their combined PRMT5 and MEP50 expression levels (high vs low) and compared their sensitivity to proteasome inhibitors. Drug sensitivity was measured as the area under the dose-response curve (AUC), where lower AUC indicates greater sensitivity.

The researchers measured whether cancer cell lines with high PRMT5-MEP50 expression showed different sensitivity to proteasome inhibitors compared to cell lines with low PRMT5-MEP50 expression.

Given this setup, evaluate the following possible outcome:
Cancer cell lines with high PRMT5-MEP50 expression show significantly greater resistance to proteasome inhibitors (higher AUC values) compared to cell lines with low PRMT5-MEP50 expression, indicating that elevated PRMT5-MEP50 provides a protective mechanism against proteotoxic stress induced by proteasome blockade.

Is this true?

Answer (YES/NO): YES